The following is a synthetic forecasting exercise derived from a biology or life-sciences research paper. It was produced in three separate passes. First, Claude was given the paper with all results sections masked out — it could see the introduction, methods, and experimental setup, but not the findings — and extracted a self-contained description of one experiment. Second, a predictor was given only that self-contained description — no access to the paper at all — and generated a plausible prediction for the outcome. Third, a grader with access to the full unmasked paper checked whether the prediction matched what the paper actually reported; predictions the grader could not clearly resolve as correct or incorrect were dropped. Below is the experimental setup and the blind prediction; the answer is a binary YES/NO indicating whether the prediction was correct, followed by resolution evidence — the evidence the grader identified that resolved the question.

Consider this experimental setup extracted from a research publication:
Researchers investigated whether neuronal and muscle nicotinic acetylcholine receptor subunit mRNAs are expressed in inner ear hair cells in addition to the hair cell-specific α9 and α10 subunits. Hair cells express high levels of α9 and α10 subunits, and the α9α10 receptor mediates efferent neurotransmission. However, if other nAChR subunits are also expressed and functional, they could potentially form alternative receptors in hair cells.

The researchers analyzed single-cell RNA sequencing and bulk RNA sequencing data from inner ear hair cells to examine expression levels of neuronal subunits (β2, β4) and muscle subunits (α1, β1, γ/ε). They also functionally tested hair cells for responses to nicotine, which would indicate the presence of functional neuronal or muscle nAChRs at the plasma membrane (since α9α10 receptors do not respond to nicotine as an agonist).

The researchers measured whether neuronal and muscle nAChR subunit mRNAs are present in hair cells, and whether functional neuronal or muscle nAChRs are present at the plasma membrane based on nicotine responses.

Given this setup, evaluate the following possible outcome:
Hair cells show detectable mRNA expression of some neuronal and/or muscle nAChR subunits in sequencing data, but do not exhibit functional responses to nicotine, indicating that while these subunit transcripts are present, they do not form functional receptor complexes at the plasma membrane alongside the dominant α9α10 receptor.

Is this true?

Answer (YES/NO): YES